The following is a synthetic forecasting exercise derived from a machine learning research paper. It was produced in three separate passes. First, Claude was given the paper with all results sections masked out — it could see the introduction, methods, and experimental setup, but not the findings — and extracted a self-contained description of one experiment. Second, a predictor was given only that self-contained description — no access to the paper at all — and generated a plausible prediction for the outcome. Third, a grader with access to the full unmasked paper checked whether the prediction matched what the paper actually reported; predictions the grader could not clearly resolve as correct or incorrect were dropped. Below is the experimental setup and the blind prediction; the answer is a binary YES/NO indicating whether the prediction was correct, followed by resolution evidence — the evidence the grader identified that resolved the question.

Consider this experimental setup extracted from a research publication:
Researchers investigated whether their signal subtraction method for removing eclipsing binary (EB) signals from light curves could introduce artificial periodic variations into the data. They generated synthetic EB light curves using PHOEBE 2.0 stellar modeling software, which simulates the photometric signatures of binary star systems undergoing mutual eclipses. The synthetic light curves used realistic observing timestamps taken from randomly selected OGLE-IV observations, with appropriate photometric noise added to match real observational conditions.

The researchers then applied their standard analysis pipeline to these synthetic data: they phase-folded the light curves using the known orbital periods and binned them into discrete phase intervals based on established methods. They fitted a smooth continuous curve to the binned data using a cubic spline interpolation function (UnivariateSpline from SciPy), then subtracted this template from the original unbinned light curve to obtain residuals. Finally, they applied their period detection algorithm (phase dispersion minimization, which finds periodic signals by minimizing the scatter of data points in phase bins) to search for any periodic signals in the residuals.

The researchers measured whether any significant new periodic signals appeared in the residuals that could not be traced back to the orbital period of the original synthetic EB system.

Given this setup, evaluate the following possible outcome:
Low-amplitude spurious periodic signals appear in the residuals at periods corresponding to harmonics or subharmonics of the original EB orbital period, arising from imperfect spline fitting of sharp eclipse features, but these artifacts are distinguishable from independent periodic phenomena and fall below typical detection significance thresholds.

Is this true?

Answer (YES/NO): NO